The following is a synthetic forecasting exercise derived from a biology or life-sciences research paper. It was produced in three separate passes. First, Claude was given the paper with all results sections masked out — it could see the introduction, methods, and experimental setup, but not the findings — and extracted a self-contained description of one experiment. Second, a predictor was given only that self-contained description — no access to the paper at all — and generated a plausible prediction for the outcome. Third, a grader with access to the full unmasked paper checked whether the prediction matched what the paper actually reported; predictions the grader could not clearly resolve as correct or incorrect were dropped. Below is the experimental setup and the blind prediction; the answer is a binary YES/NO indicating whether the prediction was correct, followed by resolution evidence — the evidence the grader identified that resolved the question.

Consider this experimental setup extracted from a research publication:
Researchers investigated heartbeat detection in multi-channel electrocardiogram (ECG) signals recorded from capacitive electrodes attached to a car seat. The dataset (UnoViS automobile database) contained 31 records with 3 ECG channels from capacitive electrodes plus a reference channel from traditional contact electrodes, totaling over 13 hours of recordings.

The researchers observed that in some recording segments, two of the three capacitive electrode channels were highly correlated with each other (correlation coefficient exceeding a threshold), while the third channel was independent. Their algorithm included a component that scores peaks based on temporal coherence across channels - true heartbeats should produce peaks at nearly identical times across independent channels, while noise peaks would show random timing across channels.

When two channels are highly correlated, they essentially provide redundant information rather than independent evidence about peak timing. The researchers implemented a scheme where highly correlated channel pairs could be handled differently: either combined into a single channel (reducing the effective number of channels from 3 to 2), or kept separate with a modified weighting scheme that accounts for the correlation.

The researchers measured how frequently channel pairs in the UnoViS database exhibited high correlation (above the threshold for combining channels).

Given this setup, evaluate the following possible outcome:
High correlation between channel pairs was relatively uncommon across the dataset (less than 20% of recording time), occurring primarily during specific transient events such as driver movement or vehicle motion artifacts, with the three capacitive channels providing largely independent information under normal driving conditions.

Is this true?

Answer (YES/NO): NO